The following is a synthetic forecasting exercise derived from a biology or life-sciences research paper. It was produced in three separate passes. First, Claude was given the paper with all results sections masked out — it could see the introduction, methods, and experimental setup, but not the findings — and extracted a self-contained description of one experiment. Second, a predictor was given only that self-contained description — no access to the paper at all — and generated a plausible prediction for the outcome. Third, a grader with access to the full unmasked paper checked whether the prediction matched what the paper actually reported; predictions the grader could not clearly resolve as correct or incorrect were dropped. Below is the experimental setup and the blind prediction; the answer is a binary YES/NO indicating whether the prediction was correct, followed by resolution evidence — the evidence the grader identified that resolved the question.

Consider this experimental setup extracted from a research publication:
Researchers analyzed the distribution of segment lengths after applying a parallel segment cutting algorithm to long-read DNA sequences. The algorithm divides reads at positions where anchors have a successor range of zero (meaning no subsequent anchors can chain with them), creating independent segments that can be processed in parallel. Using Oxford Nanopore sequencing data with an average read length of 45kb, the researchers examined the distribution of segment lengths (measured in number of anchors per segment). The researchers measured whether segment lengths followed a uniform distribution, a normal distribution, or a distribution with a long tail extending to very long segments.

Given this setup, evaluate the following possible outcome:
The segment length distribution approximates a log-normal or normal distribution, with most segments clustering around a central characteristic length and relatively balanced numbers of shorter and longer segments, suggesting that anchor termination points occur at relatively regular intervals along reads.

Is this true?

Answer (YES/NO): NO